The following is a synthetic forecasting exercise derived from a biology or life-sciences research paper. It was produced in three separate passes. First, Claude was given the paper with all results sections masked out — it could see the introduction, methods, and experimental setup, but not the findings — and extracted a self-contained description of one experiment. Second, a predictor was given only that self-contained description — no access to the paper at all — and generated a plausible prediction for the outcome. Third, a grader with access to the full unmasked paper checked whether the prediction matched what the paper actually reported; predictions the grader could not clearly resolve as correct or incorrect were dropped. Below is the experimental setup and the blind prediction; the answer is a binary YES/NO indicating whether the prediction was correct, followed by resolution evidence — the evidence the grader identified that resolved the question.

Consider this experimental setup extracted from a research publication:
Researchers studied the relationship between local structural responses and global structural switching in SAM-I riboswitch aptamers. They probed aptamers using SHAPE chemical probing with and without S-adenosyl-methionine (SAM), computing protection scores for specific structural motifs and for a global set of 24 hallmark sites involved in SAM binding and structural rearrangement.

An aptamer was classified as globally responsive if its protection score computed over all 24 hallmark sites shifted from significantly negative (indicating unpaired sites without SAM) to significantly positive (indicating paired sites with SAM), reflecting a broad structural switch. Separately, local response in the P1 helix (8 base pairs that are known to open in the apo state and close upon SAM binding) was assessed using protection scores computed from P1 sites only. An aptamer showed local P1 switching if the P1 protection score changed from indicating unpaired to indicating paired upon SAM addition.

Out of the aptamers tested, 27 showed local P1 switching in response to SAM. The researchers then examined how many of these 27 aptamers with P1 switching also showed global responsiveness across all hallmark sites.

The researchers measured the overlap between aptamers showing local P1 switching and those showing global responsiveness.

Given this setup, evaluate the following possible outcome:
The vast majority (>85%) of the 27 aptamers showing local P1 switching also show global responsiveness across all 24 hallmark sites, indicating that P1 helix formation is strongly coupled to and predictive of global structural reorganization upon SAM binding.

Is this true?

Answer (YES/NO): YES